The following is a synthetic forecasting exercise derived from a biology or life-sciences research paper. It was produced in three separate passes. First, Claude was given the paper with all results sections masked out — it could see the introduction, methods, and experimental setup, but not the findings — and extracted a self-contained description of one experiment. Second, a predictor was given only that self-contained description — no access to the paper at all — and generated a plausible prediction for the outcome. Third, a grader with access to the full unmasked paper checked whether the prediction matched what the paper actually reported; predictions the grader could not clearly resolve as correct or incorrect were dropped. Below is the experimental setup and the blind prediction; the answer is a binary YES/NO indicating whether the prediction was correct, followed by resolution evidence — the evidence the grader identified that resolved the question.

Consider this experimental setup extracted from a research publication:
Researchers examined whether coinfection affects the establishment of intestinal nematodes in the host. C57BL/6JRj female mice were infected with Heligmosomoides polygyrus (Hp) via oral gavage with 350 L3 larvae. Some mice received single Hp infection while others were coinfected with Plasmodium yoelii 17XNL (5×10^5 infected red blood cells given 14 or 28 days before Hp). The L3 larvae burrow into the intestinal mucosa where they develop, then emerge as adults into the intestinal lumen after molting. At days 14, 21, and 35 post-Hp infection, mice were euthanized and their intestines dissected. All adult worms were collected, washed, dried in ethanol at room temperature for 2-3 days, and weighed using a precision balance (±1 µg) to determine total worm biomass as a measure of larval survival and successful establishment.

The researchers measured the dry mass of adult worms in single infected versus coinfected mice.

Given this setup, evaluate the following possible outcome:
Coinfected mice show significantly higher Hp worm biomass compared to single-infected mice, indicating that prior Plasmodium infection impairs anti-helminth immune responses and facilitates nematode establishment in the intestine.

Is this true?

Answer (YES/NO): NO